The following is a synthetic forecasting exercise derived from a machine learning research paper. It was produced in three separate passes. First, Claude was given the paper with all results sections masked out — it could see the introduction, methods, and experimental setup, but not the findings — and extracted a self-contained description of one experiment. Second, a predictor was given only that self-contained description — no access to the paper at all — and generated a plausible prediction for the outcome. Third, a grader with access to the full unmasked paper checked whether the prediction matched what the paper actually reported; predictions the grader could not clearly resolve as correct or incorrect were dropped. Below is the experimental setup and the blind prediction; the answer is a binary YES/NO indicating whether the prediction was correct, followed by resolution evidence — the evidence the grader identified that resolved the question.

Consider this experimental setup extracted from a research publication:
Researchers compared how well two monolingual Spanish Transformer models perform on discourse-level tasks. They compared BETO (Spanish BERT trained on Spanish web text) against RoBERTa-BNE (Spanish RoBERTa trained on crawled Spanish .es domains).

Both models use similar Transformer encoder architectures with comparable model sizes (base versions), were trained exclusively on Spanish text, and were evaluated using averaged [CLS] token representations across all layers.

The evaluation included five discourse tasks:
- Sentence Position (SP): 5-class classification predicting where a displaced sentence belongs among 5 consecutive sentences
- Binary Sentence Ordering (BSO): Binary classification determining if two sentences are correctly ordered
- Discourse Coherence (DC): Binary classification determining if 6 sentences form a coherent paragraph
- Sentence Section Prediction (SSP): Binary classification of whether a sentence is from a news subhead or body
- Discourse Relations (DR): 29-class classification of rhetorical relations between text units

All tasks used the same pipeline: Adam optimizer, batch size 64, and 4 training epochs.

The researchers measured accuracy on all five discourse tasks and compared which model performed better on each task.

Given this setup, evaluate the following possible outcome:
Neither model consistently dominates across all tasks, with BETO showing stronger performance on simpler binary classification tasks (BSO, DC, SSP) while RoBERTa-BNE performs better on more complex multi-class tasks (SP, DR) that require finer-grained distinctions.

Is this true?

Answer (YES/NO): NO